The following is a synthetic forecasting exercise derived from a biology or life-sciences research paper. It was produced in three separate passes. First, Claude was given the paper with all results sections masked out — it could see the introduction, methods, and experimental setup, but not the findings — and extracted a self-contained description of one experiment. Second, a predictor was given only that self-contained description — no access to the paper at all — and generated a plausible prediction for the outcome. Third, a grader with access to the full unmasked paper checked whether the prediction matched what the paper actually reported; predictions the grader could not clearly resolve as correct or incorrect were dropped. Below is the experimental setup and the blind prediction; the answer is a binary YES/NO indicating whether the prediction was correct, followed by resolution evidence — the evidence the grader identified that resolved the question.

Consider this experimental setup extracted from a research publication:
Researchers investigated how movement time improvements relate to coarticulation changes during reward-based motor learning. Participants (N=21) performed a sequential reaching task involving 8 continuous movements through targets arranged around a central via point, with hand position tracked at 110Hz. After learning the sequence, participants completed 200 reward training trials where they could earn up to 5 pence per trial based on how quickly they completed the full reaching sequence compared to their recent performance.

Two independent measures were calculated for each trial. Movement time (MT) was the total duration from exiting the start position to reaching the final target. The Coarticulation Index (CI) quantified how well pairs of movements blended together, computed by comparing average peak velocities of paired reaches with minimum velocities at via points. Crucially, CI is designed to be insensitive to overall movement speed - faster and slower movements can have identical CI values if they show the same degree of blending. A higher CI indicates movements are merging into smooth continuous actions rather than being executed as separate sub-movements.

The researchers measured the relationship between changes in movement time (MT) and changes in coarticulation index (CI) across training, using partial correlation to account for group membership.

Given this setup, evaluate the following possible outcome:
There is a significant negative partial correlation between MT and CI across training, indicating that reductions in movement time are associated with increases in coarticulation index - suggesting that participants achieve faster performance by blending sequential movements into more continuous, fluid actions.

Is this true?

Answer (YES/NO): YES